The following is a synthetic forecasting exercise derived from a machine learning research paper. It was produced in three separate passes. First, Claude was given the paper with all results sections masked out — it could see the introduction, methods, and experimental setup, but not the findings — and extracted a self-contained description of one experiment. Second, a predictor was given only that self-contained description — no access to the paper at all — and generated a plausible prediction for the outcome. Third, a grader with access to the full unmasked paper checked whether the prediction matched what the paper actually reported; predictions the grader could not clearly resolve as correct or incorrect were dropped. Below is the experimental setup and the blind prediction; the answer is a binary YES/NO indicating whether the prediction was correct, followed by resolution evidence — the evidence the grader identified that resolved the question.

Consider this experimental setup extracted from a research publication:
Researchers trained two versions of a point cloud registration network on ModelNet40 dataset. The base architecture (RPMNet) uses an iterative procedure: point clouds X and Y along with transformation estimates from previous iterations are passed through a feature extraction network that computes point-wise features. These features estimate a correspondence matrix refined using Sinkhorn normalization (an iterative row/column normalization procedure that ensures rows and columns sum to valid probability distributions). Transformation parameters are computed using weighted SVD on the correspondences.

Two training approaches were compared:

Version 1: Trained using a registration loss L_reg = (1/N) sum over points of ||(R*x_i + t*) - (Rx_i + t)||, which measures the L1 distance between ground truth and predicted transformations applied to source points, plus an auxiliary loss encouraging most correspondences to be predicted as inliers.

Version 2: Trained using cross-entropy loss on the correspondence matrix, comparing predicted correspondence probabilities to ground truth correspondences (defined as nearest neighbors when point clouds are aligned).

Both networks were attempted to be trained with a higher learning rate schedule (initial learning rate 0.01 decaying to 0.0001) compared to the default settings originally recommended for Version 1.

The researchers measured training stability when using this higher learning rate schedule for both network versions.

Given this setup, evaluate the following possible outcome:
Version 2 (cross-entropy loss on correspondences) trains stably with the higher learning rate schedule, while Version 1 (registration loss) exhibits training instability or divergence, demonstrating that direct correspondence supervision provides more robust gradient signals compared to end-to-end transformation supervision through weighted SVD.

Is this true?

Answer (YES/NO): YES